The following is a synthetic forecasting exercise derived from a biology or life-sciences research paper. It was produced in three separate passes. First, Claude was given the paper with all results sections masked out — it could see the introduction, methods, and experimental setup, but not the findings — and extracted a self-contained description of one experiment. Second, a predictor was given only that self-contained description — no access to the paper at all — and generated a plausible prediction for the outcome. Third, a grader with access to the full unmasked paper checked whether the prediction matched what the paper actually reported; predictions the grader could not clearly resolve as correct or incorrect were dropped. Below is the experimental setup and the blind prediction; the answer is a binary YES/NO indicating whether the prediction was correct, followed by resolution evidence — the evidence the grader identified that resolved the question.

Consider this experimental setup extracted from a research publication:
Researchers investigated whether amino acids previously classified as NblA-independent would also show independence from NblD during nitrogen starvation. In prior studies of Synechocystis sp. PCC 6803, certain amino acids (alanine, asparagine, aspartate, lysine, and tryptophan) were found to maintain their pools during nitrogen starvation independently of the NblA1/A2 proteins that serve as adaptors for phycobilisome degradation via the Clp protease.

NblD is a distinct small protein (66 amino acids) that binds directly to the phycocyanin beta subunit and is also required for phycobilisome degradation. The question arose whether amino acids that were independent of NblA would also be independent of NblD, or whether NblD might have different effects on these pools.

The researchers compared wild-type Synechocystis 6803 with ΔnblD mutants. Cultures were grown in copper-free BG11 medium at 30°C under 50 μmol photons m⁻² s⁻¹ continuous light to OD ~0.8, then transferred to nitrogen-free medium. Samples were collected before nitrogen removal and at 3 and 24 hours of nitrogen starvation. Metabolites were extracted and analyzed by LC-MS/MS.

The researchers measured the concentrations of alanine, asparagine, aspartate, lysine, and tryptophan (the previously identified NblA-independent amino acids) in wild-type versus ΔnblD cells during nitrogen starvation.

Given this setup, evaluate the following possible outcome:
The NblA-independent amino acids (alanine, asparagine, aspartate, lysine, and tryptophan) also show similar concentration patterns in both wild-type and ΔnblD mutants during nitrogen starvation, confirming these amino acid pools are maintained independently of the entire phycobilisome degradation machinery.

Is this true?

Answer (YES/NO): NO